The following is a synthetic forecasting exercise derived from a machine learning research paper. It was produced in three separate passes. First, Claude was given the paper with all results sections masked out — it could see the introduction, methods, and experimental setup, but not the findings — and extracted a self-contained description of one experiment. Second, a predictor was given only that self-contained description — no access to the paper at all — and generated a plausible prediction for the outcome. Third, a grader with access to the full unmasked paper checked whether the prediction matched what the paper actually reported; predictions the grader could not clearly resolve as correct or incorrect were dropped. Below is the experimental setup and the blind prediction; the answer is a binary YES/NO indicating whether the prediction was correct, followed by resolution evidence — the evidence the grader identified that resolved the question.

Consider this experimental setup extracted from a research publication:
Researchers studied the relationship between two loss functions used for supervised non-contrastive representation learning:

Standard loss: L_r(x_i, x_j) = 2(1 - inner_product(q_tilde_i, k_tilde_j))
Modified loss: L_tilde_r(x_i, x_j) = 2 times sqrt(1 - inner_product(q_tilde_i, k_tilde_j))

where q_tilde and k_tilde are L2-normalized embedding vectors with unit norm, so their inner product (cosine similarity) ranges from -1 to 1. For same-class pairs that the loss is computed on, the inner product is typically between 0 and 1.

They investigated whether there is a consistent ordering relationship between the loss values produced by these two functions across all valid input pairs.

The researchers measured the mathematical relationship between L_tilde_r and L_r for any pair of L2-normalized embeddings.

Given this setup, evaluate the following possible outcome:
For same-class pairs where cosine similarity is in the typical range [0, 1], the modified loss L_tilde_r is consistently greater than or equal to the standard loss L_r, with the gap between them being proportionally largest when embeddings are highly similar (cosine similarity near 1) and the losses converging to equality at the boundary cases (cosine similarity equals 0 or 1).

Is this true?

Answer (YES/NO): NO